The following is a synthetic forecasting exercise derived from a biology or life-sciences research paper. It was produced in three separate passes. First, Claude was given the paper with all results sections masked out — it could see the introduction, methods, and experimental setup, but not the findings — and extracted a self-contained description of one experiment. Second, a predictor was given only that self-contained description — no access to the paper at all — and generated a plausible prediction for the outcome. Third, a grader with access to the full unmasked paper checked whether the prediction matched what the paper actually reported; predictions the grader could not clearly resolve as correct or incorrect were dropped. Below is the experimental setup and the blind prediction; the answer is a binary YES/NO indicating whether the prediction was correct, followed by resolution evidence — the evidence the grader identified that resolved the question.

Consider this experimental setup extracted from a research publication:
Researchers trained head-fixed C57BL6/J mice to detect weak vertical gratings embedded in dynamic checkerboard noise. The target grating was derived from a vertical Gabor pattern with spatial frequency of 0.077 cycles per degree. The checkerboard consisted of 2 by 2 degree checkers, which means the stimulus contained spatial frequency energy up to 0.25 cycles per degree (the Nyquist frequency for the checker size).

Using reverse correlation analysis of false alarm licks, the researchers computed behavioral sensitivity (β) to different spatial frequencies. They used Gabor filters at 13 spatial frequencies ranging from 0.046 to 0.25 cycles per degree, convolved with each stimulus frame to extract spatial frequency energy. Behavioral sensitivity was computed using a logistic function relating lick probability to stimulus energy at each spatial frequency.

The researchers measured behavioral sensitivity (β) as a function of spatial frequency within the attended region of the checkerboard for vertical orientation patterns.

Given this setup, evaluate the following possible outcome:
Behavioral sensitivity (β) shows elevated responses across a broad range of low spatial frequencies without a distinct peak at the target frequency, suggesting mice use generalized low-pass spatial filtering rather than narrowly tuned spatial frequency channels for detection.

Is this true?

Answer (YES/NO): NO